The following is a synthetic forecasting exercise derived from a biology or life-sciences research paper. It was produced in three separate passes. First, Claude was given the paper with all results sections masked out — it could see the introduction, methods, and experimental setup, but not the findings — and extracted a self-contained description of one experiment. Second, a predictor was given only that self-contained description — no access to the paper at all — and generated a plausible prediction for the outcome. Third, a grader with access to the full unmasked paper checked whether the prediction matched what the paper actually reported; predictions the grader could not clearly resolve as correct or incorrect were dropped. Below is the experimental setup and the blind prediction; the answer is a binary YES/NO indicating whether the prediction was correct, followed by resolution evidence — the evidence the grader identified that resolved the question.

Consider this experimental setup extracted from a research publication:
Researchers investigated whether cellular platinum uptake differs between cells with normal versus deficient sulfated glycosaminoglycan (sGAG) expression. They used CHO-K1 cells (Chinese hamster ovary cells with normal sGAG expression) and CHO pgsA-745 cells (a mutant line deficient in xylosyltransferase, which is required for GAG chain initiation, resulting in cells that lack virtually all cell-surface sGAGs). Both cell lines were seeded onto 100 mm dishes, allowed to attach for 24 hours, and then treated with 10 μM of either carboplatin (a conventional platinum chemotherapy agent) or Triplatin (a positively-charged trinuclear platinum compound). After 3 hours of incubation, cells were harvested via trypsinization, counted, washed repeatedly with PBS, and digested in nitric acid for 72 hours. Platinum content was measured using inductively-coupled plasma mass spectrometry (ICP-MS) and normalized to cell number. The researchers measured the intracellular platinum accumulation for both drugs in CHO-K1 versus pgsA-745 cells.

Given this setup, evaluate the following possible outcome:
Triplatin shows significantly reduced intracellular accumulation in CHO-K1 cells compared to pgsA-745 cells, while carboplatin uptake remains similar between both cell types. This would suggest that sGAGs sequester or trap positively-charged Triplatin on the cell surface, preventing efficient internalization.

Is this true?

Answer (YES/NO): NO